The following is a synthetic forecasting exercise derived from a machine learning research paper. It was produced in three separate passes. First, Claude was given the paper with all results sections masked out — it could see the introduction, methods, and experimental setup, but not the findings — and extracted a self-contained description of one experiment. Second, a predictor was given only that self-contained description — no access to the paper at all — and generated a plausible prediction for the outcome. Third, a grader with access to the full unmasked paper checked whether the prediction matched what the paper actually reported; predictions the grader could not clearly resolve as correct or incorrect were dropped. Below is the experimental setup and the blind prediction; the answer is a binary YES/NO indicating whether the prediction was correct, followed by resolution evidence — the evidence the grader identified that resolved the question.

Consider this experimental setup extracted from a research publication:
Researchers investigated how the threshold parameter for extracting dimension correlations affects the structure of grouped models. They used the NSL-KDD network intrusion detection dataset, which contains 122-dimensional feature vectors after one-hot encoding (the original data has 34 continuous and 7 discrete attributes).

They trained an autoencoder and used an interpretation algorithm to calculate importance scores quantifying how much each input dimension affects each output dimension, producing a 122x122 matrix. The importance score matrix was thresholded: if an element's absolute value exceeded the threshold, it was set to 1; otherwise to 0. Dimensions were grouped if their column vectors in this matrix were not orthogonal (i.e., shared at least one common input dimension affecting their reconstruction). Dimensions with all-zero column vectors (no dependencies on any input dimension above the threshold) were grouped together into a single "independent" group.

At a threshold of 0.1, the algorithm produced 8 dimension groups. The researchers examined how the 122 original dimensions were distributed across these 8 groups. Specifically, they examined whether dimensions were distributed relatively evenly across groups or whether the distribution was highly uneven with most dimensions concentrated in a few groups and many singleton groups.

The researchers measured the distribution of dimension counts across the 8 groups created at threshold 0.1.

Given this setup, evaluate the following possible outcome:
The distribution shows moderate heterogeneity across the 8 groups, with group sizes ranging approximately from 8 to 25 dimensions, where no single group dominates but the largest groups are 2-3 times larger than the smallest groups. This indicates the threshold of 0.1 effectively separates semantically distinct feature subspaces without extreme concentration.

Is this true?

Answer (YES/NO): NO